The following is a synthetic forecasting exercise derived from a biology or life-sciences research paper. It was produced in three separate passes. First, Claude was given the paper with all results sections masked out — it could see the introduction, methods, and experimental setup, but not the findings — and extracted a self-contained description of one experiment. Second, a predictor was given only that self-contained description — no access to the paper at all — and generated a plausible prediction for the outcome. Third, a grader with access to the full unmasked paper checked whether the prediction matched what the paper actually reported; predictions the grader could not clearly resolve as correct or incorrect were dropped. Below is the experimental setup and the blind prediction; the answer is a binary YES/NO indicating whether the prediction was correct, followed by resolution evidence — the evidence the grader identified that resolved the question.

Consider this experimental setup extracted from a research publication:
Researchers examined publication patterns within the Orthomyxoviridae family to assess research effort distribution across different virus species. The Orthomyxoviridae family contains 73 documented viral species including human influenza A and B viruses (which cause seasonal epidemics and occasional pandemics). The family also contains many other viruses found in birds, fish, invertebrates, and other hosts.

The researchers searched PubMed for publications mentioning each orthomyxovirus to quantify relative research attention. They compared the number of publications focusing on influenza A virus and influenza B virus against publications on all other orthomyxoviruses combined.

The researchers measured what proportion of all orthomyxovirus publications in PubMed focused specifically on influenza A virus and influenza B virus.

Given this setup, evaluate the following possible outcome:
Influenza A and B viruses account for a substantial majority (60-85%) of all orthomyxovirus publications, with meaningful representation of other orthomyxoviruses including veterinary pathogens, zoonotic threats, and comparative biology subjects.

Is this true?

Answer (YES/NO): NO